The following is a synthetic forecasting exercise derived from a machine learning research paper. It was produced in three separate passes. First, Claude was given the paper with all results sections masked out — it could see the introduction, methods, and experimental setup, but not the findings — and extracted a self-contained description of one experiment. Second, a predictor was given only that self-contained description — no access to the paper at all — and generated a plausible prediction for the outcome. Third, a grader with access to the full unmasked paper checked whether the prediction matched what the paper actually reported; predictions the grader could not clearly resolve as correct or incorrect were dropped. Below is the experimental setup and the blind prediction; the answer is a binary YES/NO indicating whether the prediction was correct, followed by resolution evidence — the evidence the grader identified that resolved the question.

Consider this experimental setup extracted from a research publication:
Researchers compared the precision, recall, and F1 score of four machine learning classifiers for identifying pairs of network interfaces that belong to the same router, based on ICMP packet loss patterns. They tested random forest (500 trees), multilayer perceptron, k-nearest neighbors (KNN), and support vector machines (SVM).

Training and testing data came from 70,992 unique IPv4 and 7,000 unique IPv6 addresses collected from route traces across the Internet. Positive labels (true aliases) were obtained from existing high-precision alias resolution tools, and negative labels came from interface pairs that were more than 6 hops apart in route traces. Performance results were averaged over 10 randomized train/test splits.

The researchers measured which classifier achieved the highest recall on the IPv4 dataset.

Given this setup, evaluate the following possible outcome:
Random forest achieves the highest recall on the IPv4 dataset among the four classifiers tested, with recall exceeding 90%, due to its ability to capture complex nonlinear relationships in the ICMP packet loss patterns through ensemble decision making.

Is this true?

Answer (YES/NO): NO